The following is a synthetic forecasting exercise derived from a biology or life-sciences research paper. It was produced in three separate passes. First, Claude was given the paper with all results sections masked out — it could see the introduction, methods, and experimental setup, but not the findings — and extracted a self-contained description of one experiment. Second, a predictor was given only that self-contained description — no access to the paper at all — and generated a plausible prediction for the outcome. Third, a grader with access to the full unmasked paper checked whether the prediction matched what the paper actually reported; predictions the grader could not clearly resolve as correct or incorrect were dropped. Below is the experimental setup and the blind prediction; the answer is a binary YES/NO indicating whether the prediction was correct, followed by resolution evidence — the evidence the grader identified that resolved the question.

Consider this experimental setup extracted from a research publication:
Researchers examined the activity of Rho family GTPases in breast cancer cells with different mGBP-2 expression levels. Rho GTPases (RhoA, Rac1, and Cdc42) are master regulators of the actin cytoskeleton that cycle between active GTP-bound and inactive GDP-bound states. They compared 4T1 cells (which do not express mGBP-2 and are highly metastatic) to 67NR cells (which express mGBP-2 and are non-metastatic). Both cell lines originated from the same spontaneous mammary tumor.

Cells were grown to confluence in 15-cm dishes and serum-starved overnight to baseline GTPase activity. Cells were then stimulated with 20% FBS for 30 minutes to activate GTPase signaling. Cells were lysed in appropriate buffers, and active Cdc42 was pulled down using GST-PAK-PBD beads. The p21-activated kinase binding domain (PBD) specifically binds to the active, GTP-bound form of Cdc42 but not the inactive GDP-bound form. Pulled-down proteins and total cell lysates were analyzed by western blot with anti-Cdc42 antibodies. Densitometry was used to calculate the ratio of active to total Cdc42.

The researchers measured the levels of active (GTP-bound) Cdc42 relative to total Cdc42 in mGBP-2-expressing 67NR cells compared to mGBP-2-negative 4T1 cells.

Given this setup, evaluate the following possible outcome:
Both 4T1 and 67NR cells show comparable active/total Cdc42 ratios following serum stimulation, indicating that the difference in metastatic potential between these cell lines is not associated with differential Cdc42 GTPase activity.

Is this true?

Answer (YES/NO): NO